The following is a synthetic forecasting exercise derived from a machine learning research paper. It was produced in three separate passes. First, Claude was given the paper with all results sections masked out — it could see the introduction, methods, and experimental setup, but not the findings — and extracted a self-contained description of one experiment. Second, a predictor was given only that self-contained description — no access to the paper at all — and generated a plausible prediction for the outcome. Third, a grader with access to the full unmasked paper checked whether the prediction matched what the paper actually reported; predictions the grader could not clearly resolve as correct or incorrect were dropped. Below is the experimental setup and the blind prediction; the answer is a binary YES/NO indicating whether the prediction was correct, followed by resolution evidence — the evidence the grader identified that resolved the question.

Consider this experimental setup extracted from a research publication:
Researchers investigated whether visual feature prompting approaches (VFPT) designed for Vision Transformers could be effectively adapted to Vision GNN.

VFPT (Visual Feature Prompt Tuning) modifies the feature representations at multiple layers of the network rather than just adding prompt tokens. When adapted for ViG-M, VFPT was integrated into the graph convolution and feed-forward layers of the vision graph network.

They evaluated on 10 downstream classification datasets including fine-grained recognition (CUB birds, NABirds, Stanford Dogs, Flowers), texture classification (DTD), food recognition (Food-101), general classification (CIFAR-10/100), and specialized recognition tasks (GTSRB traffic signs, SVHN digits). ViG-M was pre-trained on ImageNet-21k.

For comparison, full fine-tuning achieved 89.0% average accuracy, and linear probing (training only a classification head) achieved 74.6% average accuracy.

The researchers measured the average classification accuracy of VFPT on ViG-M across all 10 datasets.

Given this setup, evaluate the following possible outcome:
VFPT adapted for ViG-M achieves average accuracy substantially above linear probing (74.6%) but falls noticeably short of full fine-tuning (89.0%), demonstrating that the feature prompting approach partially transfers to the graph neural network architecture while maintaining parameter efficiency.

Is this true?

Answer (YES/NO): YES